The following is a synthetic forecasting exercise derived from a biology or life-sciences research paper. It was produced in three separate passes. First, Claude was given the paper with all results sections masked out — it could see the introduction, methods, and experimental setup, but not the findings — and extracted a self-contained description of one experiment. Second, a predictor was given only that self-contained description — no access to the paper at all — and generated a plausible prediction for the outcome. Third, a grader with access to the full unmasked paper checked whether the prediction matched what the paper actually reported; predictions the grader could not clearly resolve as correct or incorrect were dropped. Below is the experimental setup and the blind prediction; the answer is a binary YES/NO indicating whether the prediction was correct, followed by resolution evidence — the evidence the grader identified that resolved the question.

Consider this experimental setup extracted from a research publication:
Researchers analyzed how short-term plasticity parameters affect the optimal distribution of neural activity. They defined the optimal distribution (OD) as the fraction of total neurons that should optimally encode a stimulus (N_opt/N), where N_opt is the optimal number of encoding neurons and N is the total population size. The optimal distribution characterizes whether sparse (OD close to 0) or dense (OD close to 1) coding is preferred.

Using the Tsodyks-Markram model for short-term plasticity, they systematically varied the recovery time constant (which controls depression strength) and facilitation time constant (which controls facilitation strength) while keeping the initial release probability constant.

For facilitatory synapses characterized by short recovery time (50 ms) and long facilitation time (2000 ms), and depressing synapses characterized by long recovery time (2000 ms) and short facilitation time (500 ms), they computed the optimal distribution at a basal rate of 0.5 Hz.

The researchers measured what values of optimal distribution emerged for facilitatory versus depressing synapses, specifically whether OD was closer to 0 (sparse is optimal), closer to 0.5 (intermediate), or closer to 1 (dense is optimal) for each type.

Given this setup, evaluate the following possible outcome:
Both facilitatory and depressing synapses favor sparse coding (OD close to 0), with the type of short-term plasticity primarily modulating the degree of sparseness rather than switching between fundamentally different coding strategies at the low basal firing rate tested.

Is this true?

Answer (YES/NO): NO